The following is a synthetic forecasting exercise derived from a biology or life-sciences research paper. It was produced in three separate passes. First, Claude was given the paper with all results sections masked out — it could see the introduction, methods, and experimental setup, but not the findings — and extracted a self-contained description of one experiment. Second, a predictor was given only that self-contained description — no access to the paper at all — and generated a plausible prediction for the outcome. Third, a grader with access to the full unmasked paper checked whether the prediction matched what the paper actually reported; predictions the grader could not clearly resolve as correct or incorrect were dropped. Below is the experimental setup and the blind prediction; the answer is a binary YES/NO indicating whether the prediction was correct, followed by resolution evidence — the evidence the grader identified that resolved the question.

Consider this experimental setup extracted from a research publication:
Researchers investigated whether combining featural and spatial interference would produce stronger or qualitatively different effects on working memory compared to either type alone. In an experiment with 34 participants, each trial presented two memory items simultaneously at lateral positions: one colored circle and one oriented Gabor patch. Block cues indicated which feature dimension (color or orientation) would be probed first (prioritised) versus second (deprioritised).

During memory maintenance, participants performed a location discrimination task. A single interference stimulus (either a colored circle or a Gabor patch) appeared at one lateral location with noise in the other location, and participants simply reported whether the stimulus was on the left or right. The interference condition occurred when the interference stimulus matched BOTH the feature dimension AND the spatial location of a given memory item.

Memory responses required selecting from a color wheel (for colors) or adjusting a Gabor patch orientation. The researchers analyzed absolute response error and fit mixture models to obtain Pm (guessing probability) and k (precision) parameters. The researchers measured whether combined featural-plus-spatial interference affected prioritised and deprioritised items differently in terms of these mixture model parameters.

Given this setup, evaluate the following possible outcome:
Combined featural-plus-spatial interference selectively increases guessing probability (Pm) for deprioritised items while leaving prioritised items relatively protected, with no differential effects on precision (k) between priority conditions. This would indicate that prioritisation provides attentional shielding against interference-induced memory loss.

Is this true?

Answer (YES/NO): YES